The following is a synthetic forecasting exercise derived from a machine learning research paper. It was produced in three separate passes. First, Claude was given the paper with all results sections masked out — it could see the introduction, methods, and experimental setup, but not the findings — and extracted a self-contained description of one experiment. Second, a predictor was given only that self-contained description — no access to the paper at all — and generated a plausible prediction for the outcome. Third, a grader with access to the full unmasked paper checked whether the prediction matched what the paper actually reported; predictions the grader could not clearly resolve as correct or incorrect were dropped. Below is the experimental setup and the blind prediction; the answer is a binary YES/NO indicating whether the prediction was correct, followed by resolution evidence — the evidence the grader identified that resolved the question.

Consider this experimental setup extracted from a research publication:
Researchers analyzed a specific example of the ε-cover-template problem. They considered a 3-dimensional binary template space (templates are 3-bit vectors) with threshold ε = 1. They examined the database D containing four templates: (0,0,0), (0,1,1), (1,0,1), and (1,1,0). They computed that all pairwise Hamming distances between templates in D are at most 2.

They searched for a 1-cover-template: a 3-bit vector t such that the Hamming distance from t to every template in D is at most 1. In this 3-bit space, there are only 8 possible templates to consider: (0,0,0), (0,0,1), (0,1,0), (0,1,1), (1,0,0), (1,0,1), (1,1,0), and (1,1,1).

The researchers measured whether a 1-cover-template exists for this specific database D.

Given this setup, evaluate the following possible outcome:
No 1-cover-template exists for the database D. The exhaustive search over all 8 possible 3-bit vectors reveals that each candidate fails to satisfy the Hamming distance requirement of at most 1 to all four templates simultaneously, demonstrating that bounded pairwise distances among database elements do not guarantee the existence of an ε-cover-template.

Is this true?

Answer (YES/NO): YES